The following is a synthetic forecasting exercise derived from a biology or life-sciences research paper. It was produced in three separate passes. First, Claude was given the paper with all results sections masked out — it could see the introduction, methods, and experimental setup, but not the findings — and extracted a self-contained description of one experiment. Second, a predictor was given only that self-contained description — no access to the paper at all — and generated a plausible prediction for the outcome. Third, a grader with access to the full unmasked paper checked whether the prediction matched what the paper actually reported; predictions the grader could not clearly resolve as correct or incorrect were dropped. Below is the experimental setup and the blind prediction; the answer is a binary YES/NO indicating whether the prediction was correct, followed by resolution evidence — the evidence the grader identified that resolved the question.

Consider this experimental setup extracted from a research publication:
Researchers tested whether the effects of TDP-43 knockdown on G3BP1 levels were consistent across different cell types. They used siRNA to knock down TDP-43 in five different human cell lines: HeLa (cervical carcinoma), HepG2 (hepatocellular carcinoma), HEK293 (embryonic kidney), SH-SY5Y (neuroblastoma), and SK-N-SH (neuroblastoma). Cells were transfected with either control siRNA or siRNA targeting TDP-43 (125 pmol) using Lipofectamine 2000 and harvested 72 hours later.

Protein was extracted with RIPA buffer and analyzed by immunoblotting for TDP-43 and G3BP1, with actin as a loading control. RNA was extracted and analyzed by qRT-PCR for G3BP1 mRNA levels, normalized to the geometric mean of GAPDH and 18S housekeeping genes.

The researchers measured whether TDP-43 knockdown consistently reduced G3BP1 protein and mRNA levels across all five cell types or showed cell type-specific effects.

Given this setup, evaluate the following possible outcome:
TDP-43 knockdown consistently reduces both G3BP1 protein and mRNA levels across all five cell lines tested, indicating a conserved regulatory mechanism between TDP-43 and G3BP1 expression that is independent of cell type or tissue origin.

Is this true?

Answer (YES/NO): NO